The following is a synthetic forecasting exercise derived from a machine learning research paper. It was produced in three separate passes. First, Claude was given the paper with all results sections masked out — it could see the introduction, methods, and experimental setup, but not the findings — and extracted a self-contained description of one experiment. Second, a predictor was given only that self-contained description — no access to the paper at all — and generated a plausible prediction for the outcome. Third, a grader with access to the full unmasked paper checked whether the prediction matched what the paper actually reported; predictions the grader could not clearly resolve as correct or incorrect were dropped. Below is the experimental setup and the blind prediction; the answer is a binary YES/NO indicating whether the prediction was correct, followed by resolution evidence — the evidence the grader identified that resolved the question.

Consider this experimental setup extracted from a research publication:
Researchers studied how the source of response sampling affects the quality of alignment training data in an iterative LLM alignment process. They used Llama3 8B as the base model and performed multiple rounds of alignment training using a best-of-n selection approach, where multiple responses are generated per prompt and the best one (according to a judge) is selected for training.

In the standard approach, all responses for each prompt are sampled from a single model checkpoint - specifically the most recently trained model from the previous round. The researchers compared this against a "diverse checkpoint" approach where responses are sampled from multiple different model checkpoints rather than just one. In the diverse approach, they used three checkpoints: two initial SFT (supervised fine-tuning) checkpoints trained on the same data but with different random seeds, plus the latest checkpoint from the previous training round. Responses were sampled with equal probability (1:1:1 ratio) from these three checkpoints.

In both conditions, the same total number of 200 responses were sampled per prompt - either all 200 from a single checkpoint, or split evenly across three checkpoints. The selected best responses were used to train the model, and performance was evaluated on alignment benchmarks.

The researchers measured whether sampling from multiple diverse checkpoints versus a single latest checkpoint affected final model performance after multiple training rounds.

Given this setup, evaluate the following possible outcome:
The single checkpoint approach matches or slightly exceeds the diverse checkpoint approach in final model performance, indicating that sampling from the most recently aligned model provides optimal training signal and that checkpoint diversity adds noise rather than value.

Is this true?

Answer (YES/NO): NO